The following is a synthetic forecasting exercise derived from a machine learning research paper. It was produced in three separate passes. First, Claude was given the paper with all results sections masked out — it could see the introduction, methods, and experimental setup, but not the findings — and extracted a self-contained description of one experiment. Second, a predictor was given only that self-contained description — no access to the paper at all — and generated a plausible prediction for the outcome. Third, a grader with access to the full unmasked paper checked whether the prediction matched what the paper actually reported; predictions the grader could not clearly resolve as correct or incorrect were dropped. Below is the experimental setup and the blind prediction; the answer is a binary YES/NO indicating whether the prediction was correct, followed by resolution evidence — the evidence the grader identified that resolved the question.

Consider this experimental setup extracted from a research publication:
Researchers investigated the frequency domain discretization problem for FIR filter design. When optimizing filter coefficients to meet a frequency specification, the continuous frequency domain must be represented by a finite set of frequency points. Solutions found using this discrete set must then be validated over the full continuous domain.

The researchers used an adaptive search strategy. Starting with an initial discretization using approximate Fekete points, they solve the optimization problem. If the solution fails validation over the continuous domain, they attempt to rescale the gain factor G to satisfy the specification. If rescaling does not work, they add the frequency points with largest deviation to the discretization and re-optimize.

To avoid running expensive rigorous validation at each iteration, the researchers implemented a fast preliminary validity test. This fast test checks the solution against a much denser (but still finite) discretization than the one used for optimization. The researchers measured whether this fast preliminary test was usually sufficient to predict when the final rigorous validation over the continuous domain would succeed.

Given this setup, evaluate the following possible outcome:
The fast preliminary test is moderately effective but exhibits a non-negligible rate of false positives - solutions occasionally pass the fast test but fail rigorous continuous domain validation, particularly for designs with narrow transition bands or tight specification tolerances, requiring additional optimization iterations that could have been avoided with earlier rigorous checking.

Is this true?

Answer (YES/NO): NO